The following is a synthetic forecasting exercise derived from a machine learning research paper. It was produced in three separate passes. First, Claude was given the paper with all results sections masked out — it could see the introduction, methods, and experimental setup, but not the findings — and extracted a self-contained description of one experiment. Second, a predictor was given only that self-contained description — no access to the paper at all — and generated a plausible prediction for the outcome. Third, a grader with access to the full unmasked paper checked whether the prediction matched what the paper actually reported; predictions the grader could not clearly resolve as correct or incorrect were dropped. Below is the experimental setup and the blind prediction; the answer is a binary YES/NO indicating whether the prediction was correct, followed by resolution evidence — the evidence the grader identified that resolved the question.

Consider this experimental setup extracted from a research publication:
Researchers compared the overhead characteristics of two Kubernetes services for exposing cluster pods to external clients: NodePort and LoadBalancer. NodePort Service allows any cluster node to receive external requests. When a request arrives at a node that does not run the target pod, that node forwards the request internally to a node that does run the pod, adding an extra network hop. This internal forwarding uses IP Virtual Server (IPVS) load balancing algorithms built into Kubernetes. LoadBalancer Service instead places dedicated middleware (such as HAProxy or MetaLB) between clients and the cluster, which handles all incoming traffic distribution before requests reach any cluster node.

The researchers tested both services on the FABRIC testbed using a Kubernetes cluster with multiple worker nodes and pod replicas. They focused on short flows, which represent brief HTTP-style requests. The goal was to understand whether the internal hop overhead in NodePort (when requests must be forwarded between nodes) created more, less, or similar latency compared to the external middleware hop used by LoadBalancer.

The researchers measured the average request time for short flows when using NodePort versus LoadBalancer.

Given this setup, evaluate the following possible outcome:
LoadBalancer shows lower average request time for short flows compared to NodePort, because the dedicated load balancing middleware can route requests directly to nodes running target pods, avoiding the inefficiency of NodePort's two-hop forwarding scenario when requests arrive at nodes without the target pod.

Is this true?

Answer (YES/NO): NO